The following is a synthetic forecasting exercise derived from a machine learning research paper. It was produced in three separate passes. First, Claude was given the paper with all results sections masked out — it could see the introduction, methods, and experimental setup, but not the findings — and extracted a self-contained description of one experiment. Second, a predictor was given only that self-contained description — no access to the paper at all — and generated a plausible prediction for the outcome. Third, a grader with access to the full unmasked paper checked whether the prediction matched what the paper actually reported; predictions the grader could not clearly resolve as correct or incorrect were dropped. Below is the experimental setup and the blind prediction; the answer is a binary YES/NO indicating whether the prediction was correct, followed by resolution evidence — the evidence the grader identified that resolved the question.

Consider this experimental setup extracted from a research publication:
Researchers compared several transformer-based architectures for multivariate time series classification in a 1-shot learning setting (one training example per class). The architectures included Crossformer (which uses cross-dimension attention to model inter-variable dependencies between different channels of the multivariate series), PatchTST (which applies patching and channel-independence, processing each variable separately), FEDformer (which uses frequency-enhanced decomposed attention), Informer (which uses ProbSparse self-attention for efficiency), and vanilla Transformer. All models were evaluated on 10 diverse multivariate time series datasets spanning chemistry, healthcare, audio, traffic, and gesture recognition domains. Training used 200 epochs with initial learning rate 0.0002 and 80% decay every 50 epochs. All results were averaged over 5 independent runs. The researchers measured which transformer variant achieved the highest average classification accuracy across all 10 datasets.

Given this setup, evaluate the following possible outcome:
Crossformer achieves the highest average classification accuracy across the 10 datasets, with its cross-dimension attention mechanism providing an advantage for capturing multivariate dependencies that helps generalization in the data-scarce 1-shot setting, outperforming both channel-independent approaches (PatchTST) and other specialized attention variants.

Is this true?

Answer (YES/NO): YES